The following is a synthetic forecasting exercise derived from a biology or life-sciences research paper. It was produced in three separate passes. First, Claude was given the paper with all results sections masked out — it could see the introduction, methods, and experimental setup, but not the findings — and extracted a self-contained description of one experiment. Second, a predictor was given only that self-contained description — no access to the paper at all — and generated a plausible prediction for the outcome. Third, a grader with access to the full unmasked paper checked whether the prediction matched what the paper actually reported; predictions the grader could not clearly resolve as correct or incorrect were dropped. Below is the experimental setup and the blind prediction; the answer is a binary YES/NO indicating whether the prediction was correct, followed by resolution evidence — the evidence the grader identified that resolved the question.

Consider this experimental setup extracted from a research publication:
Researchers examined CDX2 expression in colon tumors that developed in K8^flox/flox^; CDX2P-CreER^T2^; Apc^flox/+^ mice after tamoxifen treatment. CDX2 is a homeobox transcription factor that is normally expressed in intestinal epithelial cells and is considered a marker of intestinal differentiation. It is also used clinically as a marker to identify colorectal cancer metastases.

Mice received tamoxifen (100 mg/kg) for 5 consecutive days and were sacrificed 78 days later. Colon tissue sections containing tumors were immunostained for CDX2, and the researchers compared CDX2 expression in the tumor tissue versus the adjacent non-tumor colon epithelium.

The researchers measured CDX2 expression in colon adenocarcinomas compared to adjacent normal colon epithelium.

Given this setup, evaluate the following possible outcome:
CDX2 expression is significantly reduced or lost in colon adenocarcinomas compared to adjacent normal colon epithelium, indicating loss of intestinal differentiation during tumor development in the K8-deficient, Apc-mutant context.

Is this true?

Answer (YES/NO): YES